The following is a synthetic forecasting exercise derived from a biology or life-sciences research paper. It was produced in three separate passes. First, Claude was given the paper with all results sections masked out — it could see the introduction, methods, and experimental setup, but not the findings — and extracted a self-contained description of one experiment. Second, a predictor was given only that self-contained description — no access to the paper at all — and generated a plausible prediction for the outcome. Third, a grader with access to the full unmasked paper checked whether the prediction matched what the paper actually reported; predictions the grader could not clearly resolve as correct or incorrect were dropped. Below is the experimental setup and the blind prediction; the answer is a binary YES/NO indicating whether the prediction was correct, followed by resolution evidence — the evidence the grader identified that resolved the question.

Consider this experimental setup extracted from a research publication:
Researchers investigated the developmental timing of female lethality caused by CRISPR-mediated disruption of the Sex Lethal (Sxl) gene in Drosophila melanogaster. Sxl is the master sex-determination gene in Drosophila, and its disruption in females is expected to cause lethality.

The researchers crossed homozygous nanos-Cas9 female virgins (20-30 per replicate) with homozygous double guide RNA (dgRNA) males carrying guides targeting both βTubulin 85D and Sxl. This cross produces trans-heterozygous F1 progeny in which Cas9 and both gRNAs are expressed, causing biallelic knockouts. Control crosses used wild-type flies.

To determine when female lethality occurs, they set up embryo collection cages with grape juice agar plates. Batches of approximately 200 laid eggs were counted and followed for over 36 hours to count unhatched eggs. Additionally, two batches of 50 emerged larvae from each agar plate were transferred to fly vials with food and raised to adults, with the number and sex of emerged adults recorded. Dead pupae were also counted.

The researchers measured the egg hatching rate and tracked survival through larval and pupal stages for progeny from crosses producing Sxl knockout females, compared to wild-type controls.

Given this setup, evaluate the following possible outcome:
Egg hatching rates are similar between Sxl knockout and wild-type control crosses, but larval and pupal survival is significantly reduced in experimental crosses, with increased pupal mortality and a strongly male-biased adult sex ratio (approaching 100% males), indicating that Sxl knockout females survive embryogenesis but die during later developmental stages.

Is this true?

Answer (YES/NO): YES